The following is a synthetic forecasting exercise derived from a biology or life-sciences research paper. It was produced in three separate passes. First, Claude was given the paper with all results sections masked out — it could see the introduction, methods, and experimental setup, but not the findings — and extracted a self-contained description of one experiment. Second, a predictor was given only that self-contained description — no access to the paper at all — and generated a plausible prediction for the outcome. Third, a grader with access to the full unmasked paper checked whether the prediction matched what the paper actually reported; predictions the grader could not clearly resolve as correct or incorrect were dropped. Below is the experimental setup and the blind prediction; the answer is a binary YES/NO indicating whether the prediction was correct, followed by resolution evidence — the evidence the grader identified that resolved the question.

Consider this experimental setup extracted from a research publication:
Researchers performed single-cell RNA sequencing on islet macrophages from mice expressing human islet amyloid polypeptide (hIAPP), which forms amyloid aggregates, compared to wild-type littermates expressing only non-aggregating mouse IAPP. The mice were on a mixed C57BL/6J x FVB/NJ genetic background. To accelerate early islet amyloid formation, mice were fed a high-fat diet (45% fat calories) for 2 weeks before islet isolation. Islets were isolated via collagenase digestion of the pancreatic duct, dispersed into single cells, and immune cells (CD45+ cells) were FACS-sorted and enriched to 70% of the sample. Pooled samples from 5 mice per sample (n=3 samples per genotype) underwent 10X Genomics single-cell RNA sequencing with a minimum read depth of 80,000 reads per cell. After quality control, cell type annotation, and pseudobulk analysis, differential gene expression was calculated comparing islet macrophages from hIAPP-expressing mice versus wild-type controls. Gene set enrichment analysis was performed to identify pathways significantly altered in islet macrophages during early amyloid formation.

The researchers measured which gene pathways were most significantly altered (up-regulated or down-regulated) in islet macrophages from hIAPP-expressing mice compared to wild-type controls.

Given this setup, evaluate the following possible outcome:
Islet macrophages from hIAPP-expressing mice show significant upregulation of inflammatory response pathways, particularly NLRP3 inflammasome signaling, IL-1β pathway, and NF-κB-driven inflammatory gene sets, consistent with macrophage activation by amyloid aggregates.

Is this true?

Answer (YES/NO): NO